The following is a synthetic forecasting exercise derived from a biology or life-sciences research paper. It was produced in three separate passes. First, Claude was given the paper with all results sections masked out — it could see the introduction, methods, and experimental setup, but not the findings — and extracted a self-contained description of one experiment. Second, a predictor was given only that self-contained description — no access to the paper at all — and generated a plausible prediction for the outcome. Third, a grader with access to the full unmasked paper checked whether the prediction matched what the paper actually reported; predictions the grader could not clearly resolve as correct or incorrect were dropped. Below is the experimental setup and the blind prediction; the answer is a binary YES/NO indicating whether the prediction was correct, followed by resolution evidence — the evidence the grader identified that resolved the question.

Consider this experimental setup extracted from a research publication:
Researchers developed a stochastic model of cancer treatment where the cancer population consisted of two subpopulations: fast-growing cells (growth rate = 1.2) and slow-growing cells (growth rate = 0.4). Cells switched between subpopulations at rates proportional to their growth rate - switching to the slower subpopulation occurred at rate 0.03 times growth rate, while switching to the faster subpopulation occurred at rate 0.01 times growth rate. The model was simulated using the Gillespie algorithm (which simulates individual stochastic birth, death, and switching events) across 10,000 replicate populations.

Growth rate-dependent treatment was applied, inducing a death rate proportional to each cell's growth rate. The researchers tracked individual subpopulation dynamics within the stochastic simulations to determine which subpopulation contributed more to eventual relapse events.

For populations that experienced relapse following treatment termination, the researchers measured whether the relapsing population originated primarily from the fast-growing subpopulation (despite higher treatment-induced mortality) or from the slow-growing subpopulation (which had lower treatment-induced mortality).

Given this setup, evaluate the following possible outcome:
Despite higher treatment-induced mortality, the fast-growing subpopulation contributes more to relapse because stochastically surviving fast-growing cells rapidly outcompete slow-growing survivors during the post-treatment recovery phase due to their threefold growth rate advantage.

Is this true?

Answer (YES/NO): NO